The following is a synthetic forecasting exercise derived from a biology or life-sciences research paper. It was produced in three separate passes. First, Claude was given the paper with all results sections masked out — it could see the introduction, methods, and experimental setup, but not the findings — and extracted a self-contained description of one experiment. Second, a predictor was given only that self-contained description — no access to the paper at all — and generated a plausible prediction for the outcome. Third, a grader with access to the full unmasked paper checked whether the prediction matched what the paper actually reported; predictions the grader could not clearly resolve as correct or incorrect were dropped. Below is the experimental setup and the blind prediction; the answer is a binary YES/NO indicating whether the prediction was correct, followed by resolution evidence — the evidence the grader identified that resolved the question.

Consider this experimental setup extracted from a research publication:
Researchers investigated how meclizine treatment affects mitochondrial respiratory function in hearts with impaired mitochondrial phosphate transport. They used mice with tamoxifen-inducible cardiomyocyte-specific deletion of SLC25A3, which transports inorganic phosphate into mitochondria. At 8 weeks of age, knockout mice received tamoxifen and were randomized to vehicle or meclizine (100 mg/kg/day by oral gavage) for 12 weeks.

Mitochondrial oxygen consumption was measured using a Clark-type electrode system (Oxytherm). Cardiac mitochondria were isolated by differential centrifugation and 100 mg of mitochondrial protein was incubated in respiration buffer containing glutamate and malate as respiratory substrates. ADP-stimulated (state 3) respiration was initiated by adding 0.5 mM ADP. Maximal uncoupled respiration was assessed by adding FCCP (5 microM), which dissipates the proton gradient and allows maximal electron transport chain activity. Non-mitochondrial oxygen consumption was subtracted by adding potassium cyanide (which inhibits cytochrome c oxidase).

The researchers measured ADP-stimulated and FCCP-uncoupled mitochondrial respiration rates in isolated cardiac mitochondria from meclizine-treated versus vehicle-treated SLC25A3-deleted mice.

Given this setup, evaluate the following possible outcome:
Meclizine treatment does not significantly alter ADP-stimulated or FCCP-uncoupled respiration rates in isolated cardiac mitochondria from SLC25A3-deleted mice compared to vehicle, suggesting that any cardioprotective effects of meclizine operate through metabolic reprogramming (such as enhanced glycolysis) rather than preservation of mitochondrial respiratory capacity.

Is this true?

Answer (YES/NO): NO